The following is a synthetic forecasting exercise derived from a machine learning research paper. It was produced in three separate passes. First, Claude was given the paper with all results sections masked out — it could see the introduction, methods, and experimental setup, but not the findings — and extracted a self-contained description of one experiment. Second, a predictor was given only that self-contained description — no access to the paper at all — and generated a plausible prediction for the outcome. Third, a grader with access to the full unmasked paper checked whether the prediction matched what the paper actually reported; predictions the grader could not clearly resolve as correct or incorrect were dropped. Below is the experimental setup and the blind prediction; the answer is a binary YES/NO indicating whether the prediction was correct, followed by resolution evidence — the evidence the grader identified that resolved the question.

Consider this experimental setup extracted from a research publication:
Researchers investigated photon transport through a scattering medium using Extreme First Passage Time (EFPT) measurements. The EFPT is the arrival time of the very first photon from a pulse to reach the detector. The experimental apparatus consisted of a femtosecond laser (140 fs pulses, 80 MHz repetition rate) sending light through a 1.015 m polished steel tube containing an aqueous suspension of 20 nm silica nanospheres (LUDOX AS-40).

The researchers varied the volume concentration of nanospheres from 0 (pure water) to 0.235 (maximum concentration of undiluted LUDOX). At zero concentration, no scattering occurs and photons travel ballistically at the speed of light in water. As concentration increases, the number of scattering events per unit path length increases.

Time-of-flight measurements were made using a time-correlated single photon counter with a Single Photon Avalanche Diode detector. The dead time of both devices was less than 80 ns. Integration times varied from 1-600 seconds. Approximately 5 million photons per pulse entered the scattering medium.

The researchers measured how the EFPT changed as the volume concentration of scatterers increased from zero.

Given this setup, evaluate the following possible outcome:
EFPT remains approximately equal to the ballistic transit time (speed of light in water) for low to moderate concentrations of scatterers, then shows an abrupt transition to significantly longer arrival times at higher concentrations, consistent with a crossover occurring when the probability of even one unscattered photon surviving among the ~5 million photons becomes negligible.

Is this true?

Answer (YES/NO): NO